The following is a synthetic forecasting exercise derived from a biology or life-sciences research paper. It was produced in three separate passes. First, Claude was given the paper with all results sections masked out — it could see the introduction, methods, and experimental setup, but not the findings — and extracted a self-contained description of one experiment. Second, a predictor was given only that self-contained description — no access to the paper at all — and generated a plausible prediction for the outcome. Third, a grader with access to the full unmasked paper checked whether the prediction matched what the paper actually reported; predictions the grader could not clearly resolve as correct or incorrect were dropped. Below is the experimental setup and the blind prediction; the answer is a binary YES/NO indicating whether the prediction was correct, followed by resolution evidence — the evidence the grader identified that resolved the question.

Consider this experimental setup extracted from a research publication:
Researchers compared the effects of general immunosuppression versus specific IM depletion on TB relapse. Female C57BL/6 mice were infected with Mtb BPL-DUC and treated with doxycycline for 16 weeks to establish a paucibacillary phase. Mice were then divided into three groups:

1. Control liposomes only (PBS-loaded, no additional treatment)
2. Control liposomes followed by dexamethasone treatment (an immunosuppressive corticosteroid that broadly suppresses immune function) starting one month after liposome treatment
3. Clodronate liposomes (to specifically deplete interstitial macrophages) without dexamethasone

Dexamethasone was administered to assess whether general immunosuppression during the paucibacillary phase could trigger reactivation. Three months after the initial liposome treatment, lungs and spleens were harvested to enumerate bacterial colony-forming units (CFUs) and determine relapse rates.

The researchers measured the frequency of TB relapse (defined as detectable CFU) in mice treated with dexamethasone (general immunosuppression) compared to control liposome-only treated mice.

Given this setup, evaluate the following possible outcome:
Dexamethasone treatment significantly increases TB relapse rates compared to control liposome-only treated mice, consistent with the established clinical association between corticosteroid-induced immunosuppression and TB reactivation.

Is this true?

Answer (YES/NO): YES